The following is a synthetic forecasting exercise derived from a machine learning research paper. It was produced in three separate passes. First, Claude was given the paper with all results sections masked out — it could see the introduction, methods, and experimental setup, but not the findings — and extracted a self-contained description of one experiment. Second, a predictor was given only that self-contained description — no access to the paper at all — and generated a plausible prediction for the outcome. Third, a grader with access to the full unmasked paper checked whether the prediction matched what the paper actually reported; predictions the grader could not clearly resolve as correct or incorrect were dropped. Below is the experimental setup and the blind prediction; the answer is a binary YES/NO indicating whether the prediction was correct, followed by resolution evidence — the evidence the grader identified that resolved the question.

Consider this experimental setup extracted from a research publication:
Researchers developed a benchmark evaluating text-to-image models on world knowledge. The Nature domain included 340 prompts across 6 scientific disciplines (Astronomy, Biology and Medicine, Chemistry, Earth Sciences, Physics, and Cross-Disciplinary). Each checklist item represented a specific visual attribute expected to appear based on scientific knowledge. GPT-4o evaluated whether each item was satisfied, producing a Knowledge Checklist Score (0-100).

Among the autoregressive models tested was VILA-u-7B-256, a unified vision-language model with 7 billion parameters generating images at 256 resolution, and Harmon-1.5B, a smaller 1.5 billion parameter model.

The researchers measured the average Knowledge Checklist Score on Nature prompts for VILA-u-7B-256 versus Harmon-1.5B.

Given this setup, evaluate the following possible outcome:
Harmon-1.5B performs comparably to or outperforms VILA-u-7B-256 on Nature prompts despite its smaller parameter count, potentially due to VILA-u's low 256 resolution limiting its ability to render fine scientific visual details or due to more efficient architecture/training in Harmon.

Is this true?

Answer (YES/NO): YES